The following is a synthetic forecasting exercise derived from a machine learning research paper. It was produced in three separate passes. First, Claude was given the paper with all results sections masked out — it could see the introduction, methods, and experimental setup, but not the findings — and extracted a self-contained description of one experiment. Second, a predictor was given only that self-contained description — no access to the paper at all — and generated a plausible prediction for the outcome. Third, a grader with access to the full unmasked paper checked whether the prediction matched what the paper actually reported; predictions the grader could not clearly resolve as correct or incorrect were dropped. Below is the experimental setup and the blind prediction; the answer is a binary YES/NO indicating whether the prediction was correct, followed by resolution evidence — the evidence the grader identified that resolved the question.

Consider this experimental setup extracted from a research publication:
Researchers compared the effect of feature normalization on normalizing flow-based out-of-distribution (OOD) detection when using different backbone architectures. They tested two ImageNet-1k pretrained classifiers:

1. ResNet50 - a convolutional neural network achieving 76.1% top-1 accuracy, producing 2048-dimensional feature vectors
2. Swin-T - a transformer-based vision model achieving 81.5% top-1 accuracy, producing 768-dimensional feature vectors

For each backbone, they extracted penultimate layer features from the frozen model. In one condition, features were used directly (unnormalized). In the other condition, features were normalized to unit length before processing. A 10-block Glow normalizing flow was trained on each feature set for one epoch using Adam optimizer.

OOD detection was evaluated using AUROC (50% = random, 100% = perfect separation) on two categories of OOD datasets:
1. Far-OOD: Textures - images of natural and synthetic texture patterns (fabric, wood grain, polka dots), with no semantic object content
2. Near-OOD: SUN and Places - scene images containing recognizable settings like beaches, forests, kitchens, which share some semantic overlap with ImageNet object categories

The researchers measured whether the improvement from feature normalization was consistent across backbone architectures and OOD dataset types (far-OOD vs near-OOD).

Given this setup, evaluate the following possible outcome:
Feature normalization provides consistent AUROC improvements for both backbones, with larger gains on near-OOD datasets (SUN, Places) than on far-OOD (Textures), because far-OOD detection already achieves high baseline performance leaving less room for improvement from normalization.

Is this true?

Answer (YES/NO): NO